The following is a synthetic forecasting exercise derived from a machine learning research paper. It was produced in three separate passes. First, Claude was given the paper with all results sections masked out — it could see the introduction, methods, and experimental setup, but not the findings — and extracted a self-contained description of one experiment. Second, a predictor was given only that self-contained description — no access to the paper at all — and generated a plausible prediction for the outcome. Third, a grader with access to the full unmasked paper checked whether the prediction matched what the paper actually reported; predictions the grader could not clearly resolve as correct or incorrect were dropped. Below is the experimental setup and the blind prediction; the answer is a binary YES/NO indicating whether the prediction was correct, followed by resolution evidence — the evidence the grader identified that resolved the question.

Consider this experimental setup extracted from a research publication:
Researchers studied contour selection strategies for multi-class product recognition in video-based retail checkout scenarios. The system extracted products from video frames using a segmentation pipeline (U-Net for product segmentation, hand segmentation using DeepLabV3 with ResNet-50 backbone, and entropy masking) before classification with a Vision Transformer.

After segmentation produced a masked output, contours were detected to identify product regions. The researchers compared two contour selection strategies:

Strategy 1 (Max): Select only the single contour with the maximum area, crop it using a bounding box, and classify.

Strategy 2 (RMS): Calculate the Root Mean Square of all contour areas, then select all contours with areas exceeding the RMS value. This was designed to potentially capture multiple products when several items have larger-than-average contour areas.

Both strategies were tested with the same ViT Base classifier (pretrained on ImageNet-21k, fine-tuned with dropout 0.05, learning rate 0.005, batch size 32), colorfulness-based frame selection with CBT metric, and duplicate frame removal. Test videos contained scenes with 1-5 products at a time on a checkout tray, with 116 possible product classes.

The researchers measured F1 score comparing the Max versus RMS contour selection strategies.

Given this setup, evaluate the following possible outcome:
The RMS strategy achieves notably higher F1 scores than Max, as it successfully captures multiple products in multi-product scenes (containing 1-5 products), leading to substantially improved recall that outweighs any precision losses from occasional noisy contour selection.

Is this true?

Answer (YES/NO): NO